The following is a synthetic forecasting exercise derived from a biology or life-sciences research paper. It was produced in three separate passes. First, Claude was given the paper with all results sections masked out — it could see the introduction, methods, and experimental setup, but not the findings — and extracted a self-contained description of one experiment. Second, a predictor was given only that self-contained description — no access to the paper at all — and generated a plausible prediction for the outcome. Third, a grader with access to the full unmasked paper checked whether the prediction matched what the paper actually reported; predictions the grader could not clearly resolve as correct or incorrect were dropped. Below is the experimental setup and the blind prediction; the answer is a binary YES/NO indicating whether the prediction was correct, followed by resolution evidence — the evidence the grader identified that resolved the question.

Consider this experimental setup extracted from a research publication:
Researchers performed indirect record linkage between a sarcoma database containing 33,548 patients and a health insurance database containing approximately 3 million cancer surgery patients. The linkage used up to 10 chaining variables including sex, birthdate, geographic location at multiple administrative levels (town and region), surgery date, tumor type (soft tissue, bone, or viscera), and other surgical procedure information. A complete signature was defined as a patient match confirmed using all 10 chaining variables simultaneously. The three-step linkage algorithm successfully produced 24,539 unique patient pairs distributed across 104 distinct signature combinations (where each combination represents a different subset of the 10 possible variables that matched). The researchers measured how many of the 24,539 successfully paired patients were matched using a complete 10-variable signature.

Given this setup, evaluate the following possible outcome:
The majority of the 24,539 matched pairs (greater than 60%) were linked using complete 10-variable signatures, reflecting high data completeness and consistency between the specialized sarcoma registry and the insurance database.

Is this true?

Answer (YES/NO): NO